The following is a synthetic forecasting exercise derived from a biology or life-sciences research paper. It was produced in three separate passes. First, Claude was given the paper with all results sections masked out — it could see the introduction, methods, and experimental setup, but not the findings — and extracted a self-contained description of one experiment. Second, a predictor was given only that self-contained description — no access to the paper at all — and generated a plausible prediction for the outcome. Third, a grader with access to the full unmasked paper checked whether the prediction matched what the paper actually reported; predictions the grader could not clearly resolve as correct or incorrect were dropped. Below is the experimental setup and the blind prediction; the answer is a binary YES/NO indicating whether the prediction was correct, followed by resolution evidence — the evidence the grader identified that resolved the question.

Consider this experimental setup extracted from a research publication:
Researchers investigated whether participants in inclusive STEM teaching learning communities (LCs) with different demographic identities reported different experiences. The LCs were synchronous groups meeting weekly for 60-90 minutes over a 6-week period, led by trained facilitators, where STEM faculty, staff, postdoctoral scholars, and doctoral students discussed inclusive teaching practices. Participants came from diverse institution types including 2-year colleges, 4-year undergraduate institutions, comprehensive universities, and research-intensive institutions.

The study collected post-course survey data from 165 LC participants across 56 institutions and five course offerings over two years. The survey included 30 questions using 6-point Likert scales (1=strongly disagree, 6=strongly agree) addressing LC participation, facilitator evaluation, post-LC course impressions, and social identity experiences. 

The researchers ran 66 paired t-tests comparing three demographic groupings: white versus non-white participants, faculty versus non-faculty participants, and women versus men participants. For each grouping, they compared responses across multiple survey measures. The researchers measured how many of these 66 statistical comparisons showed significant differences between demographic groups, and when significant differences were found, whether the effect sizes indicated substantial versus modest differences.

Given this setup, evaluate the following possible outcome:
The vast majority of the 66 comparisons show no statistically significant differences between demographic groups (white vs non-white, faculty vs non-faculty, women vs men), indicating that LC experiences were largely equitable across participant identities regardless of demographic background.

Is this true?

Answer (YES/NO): YES